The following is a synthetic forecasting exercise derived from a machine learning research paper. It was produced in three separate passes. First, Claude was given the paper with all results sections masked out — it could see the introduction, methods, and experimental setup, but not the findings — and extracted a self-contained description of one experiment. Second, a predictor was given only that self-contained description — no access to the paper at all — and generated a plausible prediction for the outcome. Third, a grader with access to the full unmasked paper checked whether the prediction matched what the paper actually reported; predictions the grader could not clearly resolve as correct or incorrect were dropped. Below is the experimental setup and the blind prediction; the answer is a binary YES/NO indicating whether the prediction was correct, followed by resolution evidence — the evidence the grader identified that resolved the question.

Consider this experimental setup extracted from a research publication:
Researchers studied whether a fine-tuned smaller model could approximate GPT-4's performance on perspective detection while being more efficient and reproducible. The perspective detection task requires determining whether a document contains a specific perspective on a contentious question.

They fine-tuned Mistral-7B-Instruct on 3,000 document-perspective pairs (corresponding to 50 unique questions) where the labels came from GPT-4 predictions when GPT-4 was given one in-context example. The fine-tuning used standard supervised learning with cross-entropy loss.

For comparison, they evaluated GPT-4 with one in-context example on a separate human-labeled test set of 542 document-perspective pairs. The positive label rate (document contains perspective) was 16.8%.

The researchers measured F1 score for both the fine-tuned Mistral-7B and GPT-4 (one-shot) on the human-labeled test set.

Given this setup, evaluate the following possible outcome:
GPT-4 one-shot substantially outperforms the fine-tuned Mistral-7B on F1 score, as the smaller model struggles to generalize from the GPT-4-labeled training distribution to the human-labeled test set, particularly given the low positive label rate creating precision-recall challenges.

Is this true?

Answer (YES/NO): NO